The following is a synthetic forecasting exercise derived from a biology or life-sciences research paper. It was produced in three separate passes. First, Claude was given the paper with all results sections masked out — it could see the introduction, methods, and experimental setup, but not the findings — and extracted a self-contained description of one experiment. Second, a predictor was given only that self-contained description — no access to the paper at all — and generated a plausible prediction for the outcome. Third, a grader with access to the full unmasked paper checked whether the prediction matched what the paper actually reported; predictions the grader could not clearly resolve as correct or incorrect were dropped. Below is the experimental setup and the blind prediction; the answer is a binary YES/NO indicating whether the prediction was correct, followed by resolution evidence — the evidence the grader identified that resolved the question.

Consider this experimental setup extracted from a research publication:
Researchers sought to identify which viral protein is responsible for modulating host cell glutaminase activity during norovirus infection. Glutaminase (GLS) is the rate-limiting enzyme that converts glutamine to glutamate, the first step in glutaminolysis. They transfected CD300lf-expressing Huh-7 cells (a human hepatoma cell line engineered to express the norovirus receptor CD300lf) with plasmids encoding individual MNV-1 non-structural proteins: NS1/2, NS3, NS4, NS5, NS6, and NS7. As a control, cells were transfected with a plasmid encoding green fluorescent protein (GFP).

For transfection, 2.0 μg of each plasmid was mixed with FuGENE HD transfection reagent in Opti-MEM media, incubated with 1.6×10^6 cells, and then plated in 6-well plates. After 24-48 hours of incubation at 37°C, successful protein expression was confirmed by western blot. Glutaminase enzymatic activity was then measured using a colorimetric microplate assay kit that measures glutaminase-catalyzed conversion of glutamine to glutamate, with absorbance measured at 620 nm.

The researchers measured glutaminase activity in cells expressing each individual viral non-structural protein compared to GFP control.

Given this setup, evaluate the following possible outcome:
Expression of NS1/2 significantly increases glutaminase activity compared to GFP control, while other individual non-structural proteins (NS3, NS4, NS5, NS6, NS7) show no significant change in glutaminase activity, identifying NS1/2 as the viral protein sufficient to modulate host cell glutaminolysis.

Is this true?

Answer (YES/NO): YES